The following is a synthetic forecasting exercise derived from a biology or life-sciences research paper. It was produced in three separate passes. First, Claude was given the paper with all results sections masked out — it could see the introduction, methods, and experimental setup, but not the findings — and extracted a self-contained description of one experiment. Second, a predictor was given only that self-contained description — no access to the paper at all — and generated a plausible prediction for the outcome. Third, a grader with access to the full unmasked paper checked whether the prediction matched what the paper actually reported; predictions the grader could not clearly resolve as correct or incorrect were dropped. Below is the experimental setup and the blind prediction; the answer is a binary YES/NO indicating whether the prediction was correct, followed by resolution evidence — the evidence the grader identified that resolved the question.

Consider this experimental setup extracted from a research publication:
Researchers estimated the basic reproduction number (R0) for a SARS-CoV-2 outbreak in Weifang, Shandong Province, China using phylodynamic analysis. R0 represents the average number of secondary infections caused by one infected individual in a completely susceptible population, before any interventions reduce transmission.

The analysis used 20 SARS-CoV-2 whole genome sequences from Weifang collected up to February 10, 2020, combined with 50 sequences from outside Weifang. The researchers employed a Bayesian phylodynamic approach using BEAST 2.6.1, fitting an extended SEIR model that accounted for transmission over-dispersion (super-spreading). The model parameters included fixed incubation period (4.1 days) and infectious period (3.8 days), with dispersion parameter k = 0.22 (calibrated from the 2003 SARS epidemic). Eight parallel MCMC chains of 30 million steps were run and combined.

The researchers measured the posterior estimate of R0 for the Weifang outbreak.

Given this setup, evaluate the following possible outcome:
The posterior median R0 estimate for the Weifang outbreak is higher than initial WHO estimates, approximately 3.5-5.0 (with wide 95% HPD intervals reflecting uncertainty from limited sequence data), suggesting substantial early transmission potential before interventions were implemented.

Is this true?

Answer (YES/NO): NO